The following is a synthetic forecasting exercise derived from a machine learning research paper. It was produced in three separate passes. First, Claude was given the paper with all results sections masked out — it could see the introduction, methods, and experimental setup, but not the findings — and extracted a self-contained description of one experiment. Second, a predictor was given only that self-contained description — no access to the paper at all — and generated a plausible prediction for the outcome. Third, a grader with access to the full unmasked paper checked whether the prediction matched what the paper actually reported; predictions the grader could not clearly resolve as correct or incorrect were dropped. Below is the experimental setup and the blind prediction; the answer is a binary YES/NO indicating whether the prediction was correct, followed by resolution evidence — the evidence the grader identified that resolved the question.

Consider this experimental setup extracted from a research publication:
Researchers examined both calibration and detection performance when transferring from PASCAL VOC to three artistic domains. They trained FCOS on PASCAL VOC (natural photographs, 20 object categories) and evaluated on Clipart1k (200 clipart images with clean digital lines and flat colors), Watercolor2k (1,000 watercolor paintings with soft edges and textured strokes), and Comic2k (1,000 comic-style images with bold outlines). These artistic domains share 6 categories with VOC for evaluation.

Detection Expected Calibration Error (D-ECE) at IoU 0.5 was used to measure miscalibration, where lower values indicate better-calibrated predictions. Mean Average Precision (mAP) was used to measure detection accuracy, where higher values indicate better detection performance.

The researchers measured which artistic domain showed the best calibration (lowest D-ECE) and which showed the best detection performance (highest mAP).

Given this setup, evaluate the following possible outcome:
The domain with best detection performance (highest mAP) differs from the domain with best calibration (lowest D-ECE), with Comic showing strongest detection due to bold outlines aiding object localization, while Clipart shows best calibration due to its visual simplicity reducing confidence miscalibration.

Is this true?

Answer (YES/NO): NO